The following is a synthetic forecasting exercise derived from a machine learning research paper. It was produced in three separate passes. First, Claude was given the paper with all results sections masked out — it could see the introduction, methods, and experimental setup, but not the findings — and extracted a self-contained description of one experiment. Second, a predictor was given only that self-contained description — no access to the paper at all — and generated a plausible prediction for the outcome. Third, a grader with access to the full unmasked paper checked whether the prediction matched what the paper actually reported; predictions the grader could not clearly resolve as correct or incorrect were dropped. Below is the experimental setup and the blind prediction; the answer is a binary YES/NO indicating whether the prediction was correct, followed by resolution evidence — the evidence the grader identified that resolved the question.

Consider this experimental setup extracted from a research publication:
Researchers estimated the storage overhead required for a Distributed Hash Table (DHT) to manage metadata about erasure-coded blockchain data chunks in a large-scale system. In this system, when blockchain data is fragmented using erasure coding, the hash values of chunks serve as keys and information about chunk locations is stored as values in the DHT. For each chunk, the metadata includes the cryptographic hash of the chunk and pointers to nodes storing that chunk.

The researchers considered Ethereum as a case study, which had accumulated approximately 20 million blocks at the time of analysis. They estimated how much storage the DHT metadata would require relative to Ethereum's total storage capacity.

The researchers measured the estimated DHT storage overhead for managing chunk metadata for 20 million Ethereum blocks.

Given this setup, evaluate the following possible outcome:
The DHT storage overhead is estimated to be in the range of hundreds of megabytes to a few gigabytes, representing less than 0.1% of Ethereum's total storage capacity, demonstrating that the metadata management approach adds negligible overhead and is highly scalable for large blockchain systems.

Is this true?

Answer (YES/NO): NO